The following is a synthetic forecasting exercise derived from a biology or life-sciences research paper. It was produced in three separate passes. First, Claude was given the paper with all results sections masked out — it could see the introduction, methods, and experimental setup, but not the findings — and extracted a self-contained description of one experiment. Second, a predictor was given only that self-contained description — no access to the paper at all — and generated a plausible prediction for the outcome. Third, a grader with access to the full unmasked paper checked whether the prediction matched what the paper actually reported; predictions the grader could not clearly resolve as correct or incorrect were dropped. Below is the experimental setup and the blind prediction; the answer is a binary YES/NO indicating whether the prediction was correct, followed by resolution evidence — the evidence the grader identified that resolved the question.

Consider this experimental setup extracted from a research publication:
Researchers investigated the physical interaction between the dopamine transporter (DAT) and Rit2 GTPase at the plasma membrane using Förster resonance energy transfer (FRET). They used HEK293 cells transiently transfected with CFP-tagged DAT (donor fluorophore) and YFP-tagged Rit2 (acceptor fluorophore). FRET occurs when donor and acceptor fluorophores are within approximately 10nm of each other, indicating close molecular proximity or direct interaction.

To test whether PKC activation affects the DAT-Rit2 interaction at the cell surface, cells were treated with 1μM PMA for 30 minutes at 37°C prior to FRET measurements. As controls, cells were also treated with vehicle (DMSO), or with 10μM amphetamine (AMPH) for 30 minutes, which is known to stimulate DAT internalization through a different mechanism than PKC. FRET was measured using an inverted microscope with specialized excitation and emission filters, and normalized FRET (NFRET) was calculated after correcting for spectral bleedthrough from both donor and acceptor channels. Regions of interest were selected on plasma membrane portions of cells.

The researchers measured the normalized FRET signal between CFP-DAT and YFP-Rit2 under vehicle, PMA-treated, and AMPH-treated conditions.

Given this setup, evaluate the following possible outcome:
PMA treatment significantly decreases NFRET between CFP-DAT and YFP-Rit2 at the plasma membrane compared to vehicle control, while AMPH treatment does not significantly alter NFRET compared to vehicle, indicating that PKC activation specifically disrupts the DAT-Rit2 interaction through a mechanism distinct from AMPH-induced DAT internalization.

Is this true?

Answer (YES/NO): NO